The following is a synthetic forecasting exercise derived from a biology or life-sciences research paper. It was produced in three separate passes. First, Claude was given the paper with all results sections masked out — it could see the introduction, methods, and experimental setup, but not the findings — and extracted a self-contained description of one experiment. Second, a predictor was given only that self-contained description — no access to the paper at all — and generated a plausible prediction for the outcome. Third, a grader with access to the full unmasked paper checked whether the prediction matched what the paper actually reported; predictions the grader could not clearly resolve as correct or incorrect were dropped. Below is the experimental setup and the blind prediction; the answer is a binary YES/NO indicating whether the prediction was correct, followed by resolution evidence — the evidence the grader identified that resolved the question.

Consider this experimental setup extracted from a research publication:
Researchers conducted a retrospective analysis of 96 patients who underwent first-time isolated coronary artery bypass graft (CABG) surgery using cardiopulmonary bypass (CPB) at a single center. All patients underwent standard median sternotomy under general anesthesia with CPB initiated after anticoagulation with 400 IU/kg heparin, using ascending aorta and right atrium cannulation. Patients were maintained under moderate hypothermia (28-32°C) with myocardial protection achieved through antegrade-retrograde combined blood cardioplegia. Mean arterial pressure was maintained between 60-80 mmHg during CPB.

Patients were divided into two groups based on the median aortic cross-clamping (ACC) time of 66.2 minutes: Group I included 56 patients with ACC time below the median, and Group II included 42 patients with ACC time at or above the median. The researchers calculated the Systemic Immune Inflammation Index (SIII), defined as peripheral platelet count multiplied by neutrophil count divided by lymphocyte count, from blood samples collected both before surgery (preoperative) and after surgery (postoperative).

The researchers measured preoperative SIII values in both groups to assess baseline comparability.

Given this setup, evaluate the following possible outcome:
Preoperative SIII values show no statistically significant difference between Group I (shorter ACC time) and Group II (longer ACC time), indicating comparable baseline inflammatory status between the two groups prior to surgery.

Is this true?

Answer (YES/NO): YES